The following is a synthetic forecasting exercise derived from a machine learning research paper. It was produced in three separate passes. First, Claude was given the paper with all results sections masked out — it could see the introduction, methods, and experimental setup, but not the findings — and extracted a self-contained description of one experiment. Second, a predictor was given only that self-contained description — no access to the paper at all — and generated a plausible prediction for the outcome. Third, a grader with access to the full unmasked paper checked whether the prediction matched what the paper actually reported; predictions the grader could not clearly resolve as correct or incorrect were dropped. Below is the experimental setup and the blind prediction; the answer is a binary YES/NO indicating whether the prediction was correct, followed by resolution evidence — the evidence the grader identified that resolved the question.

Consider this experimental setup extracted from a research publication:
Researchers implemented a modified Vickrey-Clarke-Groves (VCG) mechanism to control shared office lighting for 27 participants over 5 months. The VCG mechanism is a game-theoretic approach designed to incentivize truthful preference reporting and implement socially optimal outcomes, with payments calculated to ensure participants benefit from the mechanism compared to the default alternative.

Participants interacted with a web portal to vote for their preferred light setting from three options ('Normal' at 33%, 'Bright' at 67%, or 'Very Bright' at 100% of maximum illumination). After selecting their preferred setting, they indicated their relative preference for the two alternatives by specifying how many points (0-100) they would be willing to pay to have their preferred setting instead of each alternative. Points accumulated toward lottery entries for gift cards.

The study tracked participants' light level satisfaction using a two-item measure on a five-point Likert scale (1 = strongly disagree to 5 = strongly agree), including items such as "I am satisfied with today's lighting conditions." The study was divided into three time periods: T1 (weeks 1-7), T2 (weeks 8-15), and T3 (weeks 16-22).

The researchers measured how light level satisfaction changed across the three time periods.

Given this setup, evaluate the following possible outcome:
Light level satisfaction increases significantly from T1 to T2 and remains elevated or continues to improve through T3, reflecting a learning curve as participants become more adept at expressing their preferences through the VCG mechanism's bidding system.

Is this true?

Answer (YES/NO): NO